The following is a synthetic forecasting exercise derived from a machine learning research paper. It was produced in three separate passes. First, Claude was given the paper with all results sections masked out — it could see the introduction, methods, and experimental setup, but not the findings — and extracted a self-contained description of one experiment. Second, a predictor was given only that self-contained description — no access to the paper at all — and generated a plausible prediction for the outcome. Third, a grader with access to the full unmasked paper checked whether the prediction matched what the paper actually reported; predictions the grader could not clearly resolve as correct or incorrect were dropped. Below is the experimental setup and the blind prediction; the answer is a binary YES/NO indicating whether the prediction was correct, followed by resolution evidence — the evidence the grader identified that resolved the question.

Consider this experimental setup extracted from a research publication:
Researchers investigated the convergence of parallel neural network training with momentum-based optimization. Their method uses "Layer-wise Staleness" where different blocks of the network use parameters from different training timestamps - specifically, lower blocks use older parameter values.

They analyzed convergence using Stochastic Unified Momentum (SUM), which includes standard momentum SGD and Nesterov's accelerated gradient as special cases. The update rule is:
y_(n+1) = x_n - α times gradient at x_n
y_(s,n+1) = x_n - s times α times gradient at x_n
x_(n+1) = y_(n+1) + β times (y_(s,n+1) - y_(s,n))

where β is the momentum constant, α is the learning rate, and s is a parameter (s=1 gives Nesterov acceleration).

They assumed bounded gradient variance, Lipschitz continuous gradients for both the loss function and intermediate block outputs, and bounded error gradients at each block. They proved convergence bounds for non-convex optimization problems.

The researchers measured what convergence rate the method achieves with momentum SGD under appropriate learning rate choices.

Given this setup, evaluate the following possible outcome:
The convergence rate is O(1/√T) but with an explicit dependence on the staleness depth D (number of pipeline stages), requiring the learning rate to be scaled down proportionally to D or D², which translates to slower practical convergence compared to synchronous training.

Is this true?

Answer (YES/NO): NO